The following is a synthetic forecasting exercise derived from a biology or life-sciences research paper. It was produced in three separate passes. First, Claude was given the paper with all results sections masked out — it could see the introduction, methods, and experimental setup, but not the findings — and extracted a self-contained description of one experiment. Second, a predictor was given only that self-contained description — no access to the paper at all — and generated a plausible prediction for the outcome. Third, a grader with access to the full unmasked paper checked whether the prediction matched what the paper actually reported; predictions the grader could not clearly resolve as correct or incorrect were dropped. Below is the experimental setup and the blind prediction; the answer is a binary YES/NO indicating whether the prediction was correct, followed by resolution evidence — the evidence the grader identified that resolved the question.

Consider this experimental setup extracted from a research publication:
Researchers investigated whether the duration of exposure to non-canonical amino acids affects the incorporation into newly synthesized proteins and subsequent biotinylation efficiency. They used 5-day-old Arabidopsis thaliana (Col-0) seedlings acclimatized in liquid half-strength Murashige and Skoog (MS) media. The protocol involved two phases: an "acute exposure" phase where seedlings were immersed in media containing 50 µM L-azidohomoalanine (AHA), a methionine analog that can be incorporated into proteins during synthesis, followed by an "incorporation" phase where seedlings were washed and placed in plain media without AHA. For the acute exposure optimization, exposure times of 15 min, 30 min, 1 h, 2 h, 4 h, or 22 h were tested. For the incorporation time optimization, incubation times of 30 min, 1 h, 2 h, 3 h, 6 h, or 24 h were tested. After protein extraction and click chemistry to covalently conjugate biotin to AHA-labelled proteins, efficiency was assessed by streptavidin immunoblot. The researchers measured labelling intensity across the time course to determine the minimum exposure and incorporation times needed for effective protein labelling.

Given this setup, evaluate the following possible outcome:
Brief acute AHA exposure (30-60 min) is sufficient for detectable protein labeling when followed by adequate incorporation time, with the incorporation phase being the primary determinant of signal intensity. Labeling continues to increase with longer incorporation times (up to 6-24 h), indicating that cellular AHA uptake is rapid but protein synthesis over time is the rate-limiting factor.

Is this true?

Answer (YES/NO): NO